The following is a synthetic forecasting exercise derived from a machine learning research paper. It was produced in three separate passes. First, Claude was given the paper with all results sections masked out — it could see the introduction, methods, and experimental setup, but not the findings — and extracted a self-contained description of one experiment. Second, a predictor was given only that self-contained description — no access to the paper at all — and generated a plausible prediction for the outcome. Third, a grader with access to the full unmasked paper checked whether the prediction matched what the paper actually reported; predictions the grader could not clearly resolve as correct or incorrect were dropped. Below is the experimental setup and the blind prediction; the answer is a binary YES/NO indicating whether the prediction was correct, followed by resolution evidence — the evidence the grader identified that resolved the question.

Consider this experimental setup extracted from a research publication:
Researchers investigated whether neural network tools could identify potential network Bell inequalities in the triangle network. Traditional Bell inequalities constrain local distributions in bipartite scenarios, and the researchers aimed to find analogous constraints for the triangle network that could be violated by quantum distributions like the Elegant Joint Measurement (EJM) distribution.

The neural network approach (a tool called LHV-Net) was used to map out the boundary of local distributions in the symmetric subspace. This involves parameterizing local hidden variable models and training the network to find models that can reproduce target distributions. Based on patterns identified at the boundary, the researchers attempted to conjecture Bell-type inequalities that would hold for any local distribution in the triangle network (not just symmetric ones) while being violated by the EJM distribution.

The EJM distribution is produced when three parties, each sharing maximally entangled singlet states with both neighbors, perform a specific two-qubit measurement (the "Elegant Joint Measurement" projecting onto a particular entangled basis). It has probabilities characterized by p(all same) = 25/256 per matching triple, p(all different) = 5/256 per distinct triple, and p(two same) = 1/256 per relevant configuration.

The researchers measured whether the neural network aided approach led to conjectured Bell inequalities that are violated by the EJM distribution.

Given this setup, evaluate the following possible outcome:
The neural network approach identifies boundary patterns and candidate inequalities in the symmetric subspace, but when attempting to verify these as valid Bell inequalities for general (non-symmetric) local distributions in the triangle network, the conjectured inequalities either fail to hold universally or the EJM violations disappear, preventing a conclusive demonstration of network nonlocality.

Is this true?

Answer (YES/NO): NO